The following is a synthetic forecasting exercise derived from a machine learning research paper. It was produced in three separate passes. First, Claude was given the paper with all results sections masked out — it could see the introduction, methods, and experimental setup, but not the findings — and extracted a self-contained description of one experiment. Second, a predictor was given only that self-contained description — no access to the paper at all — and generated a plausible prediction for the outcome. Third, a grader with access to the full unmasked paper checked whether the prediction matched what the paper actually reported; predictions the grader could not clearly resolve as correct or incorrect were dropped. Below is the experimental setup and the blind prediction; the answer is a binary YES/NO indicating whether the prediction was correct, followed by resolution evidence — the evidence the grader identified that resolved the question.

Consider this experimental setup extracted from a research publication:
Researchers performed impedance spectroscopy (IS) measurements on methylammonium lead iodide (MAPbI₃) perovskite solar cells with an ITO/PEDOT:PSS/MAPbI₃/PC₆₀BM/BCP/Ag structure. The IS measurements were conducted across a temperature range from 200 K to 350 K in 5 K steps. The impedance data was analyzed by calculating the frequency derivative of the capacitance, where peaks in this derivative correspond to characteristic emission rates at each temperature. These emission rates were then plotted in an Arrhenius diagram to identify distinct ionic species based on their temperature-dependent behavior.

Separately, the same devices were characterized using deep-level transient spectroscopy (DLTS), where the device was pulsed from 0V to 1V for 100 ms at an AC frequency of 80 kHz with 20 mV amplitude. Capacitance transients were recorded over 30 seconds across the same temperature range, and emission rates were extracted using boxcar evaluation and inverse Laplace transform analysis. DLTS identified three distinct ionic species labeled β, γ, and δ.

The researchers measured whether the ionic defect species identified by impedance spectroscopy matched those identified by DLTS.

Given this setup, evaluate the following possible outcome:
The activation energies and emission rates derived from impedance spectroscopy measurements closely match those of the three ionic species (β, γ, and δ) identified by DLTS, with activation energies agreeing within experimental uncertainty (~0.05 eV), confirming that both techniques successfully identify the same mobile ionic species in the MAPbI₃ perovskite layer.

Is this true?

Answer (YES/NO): NO